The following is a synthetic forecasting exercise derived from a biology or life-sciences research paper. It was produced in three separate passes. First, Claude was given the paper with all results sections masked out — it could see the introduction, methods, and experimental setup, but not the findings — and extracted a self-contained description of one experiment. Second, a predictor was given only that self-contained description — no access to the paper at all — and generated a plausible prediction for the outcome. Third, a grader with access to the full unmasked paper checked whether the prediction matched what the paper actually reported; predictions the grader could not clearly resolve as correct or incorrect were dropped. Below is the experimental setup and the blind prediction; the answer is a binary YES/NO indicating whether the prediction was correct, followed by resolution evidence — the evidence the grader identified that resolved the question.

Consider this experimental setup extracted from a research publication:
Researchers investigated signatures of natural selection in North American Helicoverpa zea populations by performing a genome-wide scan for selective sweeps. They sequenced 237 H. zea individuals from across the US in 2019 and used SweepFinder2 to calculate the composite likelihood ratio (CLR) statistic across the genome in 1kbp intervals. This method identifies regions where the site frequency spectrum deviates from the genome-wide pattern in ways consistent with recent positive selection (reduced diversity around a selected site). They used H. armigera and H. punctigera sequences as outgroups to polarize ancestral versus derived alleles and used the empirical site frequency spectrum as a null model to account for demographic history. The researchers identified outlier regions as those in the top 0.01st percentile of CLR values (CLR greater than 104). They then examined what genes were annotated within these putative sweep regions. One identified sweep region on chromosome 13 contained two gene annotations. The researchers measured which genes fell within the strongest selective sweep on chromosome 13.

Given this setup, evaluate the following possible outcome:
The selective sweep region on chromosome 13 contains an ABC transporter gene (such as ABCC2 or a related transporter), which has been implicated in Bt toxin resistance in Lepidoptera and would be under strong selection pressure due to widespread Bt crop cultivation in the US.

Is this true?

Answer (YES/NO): NO